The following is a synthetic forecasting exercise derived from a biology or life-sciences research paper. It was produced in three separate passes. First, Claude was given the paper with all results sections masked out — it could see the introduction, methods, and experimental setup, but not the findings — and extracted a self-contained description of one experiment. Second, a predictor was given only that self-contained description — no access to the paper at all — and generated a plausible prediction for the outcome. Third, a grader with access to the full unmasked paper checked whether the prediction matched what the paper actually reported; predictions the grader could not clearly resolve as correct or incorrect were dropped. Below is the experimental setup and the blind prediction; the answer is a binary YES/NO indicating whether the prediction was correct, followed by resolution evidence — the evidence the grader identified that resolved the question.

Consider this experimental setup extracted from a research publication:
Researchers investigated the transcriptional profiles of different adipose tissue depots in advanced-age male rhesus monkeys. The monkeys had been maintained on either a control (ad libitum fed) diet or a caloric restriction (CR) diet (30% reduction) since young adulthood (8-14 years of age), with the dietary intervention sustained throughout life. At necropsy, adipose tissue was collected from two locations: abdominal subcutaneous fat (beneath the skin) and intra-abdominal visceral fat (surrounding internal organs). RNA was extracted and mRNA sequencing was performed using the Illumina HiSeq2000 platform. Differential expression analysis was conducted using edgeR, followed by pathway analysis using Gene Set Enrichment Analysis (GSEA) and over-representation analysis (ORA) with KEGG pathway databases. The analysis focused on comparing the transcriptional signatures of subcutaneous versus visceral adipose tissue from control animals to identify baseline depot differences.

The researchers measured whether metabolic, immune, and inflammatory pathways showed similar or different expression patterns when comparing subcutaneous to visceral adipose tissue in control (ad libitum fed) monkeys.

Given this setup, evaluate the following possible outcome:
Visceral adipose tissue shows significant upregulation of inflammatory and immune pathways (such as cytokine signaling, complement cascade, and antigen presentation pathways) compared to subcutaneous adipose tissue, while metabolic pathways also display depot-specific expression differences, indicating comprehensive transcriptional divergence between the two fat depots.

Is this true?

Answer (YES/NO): YES